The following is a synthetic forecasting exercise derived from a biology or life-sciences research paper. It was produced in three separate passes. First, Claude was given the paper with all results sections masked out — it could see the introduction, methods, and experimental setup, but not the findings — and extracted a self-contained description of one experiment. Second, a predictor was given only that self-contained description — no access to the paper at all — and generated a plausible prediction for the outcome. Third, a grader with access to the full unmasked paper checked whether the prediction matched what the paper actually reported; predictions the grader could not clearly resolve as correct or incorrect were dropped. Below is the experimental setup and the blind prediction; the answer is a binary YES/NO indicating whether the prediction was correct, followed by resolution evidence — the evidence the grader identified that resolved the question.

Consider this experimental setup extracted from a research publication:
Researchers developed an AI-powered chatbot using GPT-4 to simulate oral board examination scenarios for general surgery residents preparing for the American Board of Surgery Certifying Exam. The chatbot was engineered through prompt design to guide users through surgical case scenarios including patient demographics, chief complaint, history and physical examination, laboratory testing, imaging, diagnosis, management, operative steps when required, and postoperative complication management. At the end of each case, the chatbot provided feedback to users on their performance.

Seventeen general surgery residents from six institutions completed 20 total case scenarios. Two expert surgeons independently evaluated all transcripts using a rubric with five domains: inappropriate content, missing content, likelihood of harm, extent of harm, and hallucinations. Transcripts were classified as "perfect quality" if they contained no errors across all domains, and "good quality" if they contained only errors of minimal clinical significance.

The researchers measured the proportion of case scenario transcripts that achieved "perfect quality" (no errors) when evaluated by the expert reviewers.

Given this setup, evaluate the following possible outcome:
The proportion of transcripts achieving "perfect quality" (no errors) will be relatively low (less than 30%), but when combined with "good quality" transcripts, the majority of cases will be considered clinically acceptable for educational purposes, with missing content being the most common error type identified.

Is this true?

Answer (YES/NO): NO